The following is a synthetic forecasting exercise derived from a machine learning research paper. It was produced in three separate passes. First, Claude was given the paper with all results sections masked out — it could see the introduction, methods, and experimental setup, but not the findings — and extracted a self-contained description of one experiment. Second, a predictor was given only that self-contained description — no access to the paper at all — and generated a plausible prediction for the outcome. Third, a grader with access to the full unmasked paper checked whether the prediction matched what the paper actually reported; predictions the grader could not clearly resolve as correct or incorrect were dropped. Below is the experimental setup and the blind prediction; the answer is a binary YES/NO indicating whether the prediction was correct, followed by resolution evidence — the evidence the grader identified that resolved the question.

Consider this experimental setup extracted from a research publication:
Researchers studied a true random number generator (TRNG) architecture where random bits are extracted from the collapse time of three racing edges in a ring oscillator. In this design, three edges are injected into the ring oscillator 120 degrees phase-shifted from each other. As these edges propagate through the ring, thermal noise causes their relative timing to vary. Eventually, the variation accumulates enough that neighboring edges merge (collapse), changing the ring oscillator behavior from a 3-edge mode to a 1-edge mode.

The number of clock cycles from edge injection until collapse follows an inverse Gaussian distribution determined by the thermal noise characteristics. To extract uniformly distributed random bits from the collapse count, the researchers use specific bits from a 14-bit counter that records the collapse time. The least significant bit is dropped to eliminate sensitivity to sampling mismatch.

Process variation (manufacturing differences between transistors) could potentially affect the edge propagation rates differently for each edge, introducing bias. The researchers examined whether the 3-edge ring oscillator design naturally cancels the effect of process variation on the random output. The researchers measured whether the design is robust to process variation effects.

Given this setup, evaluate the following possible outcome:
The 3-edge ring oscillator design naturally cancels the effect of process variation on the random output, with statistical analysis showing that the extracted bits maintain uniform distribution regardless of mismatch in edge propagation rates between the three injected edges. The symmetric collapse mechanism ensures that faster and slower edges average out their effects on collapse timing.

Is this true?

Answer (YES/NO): NO